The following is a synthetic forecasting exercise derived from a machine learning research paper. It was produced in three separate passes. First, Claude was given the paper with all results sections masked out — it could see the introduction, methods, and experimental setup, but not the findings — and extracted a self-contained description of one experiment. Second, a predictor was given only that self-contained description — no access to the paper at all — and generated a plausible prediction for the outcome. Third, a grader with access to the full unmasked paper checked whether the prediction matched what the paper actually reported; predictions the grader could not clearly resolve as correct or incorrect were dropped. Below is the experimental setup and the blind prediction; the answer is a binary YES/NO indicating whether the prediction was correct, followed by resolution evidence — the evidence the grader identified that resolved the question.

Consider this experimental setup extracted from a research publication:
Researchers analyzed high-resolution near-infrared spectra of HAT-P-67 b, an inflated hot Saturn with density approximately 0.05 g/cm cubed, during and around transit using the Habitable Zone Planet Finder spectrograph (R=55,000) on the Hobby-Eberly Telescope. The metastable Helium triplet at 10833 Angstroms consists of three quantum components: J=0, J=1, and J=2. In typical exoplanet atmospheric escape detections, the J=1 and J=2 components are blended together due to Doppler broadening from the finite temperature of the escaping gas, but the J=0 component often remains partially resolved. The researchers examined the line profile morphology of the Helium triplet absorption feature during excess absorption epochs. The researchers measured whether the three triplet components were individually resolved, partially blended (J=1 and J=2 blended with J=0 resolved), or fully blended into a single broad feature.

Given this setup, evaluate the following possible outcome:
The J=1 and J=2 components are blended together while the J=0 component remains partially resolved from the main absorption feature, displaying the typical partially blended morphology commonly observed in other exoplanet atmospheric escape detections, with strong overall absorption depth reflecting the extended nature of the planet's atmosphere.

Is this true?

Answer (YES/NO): NO